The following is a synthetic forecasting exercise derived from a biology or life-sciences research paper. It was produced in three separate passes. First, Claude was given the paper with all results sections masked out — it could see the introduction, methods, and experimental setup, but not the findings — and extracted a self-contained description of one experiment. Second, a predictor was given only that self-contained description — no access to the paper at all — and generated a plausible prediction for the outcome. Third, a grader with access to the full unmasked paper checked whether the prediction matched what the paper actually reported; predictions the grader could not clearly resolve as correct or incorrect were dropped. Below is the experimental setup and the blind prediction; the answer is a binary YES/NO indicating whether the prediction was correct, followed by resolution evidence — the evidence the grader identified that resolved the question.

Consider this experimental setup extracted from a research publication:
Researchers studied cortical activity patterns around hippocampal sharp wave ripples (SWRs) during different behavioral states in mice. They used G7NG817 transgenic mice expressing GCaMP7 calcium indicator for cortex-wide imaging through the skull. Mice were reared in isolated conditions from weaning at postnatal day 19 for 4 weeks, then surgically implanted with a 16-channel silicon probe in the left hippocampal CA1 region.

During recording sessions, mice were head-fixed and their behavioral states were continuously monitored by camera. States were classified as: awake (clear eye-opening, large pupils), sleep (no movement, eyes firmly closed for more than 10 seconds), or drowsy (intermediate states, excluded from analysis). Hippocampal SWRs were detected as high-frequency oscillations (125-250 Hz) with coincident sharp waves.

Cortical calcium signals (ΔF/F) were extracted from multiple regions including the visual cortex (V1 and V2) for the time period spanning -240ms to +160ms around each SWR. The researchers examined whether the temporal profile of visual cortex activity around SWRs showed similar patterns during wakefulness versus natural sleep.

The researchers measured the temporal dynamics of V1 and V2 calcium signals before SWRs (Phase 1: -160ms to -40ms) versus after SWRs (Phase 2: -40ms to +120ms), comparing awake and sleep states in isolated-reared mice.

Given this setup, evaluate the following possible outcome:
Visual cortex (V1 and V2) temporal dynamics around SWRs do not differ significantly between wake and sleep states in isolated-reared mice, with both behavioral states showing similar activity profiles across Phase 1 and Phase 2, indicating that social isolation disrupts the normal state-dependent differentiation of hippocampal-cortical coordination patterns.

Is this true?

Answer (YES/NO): NO